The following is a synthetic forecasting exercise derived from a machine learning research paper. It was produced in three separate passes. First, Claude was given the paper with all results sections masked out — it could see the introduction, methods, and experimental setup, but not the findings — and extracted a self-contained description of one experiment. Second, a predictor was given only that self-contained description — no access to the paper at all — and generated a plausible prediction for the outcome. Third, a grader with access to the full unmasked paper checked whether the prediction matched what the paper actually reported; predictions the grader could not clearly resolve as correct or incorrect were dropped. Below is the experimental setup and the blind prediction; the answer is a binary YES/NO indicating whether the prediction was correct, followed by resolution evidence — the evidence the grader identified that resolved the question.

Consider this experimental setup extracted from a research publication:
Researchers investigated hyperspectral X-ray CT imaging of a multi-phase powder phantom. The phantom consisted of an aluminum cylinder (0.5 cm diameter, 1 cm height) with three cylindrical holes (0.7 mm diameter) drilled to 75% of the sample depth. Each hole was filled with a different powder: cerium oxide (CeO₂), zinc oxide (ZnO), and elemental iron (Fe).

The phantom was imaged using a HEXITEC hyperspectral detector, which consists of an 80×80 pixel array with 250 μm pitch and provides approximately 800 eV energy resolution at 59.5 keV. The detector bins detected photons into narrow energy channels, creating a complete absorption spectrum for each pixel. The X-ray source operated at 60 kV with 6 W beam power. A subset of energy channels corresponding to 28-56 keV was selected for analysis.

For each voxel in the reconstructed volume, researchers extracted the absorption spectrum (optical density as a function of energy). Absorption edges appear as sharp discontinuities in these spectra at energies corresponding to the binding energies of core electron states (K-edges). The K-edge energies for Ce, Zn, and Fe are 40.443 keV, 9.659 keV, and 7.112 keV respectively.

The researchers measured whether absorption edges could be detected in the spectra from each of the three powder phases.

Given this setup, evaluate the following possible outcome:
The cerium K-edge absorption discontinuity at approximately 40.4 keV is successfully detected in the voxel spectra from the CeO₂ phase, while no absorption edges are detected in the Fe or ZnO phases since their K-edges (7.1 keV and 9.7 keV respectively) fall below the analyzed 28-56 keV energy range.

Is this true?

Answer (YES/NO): YES